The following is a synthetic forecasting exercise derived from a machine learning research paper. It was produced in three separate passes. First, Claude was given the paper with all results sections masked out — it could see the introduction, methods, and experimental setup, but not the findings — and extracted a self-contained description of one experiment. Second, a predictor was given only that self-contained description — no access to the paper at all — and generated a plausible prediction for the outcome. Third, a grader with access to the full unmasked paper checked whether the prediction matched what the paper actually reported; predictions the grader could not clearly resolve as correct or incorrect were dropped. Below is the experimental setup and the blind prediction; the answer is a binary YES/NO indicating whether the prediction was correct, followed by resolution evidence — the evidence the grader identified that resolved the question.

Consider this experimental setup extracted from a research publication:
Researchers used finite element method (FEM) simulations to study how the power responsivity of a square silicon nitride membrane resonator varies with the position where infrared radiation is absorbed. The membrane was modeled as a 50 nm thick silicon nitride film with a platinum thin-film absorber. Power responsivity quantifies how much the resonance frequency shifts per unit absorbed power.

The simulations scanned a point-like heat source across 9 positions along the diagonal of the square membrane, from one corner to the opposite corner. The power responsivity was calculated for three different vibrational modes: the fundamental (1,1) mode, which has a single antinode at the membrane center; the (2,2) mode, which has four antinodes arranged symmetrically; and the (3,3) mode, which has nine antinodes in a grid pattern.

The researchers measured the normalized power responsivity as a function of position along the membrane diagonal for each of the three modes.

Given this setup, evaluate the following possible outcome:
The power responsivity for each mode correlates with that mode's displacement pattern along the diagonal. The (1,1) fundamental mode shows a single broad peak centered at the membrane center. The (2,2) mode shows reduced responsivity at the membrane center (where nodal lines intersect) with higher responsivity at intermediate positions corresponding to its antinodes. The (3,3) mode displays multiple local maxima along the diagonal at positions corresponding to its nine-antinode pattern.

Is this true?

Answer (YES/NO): NO